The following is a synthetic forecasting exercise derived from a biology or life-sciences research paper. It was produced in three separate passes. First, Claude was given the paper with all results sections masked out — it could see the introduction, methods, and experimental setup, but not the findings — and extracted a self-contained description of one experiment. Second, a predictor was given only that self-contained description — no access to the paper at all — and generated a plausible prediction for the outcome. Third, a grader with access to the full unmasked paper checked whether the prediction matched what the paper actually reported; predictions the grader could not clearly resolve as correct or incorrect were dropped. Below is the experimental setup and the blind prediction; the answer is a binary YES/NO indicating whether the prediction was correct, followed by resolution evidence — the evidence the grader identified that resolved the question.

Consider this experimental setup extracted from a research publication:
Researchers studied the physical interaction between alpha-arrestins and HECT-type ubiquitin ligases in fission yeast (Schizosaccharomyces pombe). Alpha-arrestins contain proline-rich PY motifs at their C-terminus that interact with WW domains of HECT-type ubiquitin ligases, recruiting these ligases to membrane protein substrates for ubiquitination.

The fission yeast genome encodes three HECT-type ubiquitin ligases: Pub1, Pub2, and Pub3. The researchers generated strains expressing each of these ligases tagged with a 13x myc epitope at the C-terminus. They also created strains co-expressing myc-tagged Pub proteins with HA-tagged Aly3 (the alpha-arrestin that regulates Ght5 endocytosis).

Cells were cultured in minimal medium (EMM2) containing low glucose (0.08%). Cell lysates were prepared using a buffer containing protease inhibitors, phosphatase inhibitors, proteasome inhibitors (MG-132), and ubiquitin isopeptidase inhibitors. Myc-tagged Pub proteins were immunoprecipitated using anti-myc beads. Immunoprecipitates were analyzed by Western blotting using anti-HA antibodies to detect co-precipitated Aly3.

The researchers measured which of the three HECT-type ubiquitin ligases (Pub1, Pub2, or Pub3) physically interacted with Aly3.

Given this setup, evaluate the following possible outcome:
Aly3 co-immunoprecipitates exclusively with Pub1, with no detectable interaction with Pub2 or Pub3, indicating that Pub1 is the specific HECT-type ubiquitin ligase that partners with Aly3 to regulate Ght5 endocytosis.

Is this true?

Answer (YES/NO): NO